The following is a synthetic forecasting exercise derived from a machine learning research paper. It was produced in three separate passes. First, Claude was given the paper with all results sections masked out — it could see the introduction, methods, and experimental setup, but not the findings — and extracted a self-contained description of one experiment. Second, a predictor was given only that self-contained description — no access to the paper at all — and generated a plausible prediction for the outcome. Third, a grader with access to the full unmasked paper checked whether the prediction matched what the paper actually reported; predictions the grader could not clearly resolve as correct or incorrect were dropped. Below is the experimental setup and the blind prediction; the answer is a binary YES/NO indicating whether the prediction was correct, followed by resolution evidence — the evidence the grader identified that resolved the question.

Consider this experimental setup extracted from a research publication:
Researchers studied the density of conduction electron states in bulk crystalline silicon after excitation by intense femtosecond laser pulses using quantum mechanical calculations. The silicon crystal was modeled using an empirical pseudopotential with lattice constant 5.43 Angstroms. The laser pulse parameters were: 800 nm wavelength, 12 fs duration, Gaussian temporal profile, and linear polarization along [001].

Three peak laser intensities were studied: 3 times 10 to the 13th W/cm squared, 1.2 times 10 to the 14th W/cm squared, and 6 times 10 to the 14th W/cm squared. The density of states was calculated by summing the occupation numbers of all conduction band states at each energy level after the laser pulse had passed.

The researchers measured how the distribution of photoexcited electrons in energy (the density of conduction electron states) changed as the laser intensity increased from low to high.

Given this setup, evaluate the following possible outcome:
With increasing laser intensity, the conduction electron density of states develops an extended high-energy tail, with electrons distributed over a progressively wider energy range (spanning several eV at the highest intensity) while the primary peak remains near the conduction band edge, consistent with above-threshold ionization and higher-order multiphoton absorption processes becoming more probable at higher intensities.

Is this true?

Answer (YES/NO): NO